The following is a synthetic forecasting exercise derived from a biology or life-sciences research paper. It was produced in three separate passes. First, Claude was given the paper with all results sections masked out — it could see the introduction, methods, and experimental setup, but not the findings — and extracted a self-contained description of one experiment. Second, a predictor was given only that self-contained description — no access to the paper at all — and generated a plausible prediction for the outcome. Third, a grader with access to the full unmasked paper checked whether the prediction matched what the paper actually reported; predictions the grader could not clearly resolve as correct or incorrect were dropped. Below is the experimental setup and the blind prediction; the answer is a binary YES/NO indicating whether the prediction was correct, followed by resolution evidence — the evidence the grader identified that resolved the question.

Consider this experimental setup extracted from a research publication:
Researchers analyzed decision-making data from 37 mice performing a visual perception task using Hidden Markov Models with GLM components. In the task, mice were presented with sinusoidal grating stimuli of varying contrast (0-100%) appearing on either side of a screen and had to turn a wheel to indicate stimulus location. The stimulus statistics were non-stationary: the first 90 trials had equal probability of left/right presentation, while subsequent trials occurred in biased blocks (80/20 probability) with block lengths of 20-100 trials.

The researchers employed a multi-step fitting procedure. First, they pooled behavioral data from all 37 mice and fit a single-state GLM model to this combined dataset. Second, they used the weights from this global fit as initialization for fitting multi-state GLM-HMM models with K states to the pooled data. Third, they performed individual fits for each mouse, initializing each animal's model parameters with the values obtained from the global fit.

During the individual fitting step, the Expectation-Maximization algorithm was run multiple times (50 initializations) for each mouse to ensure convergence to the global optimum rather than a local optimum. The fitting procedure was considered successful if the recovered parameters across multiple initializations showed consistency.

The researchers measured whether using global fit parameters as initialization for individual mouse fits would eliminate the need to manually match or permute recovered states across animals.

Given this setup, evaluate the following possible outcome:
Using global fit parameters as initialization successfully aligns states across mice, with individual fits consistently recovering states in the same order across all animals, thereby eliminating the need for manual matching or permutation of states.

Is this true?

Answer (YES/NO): YES